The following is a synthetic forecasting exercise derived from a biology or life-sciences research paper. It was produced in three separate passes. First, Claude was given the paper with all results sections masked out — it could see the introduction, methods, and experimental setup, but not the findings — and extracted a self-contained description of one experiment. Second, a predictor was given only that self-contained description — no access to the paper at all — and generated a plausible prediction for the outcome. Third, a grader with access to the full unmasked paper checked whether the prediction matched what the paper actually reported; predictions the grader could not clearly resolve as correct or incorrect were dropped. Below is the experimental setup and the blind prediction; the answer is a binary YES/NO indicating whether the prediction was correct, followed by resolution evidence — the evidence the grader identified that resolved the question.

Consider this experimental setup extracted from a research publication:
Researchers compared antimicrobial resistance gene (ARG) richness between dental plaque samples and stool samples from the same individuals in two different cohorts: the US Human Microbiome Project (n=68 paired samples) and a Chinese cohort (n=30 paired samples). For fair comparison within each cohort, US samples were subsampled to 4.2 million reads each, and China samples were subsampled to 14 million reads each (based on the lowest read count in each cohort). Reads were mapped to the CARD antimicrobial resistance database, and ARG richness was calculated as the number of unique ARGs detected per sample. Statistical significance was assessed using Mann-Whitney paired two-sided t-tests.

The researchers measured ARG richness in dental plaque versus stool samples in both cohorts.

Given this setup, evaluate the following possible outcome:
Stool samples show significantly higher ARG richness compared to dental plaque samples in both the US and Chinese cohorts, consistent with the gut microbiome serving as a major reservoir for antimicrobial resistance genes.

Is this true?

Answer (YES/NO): YES